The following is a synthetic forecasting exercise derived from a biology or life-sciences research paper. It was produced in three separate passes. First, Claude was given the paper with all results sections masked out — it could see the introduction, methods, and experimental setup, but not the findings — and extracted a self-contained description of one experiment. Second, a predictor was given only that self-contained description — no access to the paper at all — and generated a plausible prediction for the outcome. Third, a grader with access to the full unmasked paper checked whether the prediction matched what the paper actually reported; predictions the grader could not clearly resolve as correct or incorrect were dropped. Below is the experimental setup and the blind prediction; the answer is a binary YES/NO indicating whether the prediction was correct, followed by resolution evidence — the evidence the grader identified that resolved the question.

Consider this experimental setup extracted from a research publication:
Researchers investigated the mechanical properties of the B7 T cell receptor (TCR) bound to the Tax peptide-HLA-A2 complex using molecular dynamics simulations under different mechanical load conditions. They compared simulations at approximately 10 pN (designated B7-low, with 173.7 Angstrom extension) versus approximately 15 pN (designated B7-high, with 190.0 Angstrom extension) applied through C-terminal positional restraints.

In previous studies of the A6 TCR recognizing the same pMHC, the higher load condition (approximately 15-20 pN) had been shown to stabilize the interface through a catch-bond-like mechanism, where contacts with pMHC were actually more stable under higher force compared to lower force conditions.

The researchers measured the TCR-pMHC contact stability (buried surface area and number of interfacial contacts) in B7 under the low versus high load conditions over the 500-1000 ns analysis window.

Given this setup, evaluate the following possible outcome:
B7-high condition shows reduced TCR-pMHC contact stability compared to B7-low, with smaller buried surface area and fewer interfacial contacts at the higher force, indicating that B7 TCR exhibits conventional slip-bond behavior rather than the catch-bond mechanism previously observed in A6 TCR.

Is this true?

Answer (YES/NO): NO